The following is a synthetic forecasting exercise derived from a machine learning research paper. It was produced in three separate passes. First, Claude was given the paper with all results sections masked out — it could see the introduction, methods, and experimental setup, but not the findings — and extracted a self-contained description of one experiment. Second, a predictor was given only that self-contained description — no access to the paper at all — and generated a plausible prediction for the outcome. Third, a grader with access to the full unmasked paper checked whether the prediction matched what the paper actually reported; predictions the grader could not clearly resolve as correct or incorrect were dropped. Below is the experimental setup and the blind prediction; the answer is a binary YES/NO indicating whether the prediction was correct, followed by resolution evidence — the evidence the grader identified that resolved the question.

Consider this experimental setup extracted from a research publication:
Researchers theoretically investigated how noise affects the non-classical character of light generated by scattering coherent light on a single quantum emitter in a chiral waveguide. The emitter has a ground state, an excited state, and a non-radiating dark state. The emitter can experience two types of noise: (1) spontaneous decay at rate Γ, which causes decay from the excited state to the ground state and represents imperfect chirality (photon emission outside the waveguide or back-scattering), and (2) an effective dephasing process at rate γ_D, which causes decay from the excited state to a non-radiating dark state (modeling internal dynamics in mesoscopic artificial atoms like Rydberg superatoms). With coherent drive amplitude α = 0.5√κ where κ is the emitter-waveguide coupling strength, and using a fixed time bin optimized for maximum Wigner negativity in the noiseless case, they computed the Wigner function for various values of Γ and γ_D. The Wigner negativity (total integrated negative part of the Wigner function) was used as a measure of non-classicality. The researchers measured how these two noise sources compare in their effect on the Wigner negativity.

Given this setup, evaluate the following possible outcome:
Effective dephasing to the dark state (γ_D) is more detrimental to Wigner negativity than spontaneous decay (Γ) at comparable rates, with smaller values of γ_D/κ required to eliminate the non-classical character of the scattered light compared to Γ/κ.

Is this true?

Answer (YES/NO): YES